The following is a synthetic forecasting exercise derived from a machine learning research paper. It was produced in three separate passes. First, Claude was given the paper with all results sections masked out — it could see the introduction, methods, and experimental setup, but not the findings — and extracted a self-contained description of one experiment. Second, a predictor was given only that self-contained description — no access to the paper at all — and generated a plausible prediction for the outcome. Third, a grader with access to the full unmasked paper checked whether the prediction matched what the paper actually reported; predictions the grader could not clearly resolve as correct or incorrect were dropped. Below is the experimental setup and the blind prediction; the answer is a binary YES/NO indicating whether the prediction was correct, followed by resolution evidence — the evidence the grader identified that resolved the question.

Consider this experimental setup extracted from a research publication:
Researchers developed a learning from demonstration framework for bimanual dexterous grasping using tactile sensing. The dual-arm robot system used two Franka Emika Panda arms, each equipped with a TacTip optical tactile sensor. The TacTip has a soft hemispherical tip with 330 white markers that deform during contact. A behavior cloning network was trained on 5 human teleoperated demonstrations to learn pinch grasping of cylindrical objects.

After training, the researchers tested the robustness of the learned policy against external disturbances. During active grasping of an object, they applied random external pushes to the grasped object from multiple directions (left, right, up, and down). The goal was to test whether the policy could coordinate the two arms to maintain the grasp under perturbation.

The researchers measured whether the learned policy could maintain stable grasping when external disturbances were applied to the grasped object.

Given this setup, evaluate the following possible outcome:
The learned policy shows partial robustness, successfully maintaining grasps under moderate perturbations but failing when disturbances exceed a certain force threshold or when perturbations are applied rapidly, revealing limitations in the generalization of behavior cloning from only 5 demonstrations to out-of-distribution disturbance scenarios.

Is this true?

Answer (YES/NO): NO